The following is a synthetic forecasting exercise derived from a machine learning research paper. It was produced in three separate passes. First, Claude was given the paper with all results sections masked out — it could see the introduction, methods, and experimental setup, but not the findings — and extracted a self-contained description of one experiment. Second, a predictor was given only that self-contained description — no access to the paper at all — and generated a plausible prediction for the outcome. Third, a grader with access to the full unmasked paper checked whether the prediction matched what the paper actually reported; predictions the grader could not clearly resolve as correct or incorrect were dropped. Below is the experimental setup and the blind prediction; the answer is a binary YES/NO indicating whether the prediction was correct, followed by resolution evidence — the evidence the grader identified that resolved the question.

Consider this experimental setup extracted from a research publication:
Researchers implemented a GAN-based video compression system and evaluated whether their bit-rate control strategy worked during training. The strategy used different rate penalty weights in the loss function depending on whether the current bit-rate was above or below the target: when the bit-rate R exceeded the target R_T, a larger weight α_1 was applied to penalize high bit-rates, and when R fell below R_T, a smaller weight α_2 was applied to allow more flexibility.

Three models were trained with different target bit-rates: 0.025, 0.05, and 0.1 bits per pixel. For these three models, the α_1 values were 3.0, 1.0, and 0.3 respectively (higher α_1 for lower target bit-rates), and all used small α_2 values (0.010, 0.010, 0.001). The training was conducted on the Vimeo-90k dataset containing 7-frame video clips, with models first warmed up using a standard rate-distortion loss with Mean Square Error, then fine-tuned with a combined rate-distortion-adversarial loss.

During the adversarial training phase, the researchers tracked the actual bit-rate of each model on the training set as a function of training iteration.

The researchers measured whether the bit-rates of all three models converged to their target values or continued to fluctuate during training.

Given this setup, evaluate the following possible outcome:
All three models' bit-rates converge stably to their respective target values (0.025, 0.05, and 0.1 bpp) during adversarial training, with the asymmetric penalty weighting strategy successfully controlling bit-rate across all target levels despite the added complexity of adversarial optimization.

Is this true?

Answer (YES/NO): YES